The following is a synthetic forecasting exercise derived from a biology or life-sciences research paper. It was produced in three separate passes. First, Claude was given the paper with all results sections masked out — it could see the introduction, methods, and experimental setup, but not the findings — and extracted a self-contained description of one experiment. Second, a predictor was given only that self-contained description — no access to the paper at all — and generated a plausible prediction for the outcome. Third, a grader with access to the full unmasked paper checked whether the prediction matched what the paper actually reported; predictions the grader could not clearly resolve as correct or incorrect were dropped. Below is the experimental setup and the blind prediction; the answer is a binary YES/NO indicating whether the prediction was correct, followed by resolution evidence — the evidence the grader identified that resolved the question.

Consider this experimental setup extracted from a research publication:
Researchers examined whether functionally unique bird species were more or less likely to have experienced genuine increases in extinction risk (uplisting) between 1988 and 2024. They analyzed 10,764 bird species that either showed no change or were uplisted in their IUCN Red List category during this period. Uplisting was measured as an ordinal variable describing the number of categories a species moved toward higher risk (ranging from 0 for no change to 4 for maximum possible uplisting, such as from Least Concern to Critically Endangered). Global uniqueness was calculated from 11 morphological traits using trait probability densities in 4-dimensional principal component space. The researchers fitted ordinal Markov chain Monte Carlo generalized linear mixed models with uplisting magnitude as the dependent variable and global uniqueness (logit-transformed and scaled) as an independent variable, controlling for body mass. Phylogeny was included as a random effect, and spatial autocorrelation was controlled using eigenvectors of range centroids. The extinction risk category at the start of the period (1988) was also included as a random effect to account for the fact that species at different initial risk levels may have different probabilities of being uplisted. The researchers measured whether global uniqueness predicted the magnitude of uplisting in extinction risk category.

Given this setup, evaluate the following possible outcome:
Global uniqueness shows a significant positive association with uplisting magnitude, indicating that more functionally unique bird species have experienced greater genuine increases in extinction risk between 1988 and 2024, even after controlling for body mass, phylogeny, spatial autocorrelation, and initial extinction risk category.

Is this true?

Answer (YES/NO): NO